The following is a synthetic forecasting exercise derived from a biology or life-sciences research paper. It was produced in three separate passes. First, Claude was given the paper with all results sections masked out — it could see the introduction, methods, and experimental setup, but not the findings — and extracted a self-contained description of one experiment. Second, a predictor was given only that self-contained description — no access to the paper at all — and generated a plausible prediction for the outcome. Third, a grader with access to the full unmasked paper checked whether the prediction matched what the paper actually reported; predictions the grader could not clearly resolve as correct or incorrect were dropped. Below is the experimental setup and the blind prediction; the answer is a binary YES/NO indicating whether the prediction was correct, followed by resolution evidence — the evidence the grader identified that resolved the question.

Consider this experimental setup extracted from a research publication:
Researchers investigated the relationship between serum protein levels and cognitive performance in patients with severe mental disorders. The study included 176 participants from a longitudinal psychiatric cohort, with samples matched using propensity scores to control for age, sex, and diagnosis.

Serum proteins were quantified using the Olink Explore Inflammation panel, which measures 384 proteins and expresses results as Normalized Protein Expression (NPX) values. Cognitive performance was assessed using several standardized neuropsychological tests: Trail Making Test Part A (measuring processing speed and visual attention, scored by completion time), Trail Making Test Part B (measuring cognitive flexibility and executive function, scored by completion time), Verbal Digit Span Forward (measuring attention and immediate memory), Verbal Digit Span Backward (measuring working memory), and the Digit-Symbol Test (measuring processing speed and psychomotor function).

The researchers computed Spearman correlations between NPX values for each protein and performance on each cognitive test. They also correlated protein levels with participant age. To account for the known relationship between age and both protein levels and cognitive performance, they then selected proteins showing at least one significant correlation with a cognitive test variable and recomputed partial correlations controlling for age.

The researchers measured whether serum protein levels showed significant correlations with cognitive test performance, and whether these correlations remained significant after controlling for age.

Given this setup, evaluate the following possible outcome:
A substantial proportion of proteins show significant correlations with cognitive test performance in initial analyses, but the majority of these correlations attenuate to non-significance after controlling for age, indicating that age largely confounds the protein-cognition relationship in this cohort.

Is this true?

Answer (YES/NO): NO